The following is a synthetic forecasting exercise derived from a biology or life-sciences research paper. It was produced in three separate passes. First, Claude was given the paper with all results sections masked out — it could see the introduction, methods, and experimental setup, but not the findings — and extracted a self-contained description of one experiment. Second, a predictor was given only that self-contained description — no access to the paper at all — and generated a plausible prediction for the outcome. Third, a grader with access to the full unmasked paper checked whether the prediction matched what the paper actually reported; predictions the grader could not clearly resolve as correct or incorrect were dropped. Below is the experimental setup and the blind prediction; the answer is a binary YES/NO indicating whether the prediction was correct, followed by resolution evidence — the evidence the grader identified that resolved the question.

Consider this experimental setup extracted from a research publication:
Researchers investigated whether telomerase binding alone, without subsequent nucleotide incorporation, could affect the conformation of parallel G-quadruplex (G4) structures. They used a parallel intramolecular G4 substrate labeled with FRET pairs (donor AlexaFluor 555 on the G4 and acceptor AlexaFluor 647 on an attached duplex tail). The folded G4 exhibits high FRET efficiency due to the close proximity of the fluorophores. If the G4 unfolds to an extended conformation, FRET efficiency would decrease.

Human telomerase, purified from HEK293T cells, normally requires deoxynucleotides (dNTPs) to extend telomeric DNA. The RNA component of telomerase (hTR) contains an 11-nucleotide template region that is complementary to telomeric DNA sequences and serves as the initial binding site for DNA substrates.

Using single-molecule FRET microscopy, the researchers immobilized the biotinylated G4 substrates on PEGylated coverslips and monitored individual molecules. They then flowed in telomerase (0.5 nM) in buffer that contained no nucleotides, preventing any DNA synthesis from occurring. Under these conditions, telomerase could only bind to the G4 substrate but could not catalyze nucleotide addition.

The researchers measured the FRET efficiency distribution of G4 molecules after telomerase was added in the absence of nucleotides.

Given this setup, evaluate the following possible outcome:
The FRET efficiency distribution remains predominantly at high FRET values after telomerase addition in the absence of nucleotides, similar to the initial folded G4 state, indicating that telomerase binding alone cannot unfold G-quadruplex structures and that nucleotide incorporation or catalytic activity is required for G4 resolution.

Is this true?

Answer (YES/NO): NO